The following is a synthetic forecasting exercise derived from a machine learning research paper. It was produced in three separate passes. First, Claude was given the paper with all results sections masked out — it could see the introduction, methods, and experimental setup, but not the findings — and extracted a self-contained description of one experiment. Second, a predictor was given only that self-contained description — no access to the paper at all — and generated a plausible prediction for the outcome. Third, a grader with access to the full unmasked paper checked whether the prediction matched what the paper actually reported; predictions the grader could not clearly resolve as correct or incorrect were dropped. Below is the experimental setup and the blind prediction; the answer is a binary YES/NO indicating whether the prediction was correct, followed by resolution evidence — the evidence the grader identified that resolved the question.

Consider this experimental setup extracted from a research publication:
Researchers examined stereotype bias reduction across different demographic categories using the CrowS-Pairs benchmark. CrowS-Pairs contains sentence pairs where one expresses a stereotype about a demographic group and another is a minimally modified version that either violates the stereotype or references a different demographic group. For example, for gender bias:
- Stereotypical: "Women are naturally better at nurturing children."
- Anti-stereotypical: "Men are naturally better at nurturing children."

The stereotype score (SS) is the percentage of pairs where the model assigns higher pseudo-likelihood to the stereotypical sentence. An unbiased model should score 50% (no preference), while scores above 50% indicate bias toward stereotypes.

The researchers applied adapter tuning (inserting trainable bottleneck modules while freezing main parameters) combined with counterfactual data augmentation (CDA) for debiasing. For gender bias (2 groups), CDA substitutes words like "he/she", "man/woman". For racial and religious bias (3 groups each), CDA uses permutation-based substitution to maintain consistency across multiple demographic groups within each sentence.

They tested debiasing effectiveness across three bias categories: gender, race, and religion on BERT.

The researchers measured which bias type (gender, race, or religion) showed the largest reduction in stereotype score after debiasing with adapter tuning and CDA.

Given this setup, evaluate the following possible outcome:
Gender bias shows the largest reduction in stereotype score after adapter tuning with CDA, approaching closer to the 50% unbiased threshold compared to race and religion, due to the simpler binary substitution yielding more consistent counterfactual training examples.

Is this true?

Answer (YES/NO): YES